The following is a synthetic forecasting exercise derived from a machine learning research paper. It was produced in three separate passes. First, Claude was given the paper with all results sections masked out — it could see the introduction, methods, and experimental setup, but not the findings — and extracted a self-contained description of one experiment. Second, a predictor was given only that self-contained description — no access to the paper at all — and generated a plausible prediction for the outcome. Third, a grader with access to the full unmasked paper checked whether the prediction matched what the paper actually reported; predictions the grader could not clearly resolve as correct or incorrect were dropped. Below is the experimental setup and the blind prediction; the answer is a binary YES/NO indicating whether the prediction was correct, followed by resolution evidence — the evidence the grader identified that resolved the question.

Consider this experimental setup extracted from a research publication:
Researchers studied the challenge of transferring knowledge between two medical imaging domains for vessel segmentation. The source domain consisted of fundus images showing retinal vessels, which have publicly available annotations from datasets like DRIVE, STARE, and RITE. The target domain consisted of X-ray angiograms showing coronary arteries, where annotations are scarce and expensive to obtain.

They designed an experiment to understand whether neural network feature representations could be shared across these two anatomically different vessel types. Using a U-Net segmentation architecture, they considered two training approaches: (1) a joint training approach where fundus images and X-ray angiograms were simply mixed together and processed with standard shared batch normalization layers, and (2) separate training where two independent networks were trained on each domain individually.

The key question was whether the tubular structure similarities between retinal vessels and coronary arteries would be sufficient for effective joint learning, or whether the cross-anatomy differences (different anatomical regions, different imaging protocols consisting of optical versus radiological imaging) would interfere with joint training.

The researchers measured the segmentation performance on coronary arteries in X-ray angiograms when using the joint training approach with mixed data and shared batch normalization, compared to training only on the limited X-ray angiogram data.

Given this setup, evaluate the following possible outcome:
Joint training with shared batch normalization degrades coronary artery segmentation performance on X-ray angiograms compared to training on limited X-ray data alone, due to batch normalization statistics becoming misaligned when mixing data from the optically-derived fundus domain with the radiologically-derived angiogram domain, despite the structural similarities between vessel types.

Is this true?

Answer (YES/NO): NO